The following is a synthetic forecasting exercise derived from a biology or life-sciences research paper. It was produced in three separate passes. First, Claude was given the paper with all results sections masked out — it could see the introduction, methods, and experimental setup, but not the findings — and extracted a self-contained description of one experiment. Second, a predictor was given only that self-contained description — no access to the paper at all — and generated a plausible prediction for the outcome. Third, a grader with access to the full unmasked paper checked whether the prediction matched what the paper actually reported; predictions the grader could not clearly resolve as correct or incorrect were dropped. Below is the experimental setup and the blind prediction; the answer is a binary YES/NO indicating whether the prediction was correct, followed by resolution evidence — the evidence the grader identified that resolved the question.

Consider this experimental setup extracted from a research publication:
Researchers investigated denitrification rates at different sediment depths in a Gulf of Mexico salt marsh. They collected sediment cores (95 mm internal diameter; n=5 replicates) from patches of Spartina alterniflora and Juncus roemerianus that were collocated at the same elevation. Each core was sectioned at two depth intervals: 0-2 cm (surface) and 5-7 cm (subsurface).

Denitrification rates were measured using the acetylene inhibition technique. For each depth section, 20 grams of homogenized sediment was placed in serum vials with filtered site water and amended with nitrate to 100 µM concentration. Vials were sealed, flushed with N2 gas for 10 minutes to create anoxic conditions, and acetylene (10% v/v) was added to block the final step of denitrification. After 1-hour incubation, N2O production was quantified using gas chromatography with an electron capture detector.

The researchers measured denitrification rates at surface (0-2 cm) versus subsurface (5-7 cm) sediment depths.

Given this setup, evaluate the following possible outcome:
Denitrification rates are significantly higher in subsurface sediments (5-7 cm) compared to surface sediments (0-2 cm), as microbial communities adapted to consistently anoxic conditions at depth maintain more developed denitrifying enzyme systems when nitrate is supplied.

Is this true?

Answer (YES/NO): NO